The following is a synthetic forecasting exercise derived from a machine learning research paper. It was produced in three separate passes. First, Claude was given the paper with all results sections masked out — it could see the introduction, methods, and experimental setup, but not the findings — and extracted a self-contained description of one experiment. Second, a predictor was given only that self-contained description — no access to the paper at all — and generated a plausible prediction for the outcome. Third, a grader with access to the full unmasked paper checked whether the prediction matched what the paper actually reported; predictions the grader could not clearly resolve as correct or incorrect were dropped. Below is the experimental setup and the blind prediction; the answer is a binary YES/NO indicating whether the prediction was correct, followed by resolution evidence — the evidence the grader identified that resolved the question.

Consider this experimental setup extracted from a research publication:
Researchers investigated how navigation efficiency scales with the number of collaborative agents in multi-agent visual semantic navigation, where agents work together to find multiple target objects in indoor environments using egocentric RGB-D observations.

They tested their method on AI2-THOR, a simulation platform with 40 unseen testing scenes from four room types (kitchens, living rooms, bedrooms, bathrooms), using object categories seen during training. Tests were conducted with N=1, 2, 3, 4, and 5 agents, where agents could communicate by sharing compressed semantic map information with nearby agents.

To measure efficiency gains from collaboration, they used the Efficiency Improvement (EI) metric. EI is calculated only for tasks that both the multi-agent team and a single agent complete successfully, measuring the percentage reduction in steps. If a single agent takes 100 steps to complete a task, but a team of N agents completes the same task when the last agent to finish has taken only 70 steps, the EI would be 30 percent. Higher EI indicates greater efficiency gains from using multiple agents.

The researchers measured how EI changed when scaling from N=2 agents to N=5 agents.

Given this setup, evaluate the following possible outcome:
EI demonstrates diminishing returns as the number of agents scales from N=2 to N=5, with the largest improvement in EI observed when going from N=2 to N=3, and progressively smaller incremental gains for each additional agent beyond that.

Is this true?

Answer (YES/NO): YES